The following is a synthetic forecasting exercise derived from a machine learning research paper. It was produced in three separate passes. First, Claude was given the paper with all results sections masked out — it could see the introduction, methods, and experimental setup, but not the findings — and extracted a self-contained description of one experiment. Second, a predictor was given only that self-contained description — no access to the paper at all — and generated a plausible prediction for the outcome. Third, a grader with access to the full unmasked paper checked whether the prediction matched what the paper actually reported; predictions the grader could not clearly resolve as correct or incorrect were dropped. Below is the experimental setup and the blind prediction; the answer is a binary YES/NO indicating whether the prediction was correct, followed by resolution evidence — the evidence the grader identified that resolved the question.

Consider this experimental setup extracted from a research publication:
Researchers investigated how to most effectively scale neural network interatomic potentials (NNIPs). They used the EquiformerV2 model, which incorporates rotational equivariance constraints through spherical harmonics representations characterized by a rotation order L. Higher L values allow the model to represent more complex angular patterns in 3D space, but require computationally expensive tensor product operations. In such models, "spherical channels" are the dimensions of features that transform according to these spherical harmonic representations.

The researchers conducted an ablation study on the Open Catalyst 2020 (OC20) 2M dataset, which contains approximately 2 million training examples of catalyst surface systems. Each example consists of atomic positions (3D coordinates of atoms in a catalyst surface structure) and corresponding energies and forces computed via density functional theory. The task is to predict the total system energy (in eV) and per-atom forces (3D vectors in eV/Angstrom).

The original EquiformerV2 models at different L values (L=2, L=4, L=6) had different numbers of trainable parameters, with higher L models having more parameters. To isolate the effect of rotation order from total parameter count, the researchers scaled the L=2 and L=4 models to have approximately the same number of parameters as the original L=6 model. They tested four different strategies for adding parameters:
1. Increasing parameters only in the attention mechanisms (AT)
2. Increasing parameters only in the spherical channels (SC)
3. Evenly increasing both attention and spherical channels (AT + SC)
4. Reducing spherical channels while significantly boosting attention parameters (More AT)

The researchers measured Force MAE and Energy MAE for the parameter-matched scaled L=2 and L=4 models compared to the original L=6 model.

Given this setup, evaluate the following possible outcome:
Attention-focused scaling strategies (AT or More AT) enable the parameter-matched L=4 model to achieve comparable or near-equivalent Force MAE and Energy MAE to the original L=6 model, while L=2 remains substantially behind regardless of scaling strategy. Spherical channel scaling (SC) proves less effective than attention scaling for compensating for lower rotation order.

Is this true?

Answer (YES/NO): NO